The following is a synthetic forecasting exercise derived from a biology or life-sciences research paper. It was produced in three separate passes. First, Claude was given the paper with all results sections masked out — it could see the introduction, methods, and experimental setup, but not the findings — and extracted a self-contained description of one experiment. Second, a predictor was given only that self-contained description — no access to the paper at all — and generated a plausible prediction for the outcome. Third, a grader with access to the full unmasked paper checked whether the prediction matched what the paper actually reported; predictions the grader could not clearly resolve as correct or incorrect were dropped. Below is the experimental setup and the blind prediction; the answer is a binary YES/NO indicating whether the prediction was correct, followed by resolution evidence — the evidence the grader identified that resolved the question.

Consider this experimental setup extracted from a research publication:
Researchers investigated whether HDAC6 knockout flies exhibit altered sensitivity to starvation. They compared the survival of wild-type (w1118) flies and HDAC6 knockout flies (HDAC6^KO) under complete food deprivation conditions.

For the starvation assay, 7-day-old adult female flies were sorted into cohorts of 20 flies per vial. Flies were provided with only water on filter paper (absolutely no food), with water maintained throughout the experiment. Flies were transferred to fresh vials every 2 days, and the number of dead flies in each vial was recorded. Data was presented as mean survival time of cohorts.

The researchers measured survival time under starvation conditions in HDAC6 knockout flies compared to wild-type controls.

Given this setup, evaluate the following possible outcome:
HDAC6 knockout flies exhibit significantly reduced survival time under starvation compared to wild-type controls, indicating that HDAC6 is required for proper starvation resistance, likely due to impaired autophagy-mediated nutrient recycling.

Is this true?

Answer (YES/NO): NO